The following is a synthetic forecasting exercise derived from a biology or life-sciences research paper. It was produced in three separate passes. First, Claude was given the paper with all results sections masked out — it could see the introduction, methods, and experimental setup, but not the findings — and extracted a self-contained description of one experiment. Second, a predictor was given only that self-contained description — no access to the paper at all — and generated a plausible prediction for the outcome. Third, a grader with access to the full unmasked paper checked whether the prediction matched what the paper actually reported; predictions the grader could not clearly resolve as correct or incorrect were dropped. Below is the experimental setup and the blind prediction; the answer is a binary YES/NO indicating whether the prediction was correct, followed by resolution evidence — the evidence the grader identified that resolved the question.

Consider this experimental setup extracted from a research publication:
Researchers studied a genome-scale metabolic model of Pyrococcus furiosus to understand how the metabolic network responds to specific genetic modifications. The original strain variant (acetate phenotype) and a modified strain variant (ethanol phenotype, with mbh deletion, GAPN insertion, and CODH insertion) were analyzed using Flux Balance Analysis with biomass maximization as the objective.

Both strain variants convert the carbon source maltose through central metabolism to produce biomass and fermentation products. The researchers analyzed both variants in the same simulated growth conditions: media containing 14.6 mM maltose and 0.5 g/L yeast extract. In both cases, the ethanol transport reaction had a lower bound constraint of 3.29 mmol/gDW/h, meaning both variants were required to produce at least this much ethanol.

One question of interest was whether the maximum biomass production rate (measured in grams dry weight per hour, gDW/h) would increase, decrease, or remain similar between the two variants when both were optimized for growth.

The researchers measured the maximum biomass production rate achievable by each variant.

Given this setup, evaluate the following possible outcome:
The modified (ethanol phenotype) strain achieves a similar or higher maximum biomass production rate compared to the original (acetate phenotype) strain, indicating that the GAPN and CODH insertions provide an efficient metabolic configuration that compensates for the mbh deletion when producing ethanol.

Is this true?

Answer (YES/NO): YES